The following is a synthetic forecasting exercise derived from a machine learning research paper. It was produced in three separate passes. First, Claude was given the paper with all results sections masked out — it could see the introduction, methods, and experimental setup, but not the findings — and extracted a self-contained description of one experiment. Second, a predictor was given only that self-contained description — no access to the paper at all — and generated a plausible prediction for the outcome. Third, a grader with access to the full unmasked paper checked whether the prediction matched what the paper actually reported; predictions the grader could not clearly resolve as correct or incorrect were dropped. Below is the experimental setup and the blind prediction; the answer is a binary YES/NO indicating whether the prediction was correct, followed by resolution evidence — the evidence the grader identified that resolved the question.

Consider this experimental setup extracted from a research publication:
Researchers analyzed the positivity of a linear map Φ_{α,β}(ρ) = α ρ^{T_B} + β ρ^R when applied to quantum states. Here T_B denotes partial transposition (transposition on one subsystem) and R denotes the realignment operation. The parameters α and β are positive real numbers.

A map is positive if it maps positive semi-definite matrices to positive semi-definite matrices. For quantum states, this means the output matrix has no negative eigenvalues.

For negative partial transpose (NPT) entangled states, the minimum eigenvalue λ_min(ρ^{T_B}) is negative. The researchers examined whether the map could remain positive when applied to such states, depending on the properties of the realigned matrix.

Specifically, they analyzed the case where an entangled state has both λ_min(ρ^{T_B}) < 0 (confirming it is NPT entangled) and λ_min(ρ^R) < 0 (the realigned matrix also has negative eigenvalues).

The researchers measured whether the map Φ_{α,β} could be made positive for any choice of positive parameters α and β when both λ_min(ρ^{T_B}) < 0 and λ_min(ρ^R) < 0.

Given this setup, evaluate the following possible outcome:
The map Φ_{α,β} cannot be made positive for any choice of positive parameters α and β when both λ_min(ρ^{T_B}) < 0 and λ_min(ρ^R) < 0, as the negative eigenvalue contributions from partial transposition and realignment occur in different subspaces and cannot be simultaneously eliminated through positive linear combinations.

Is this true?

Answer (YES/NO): YES